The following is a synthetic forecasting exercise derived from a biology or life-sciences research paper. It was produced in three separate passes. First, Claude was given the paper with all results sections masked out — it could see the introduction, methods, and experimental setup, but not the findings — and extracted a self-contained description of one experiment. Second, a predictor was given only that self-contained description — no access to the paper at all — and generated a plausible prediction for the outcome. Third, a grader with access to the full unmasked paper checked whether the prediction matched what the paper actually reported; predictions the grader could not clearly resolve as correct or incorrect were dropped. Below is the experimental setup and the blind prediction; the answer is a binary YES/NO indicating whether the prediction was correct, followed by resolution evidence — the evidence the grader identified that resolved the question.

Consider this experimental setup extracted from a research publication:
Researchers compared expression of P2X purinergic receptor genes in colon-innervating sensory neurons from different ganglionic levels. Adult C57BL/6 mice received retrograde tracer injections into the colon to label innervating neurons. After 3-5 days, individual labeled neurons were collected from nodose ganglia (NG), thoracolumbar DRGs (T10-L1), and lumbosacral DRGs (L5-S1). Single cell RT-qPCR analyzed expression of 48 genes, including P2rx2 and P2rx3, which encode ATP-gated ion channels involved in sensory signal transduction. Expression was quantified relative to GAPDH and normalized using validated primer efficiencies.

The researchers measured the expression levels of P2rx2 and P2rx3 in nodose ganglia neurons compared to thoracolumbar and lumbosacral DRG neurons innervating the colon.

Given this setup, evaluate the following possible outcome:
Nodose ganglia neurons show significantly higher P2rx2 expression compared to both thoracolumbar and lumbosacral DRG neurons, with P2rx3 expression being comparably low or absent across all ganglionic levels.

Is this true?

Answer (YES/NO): NO